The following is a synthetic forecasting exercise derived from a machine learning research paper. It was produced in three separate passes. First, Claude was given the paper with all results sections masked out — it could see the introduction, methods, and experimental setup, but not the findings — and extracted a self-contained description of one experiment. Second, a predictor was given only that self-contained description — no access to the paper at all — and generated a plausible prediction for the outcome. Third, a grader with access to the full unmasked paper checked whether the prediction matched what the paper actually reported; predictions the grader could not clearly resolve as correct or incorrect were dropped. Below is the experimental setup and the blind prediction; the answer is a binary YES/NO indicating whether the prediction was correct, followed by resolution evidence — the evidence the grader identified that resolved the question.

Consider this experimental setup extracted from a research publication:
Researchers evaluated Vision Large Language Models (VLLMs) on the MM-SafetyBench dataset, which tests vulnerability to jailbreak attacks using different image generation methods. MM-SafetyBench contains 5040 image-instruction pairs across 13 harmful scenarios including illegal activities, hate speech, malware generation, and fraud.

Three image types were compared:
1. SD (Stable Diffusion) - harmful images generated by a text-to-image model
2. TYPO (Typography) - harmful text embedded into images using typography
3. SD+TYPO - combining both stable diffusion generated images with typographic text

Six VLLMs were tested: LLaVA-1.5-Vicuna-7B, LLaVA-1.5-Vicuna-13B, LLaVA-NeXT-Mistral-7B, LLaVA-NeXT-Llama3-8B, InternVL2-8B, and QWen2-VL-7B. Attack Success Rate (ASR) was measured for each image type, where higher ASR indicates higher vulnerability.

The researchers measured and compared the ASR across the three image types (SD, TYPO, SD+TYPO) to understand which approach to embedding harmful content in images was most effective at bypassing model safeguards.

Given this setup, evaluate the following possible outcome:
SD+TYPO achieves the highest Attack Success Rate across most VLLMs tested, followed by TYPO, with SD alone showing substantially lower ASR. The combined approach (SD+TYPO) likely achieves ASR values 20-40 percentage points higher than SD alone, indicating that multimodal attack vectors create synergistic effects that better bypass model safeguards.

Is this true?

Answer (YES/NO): NO